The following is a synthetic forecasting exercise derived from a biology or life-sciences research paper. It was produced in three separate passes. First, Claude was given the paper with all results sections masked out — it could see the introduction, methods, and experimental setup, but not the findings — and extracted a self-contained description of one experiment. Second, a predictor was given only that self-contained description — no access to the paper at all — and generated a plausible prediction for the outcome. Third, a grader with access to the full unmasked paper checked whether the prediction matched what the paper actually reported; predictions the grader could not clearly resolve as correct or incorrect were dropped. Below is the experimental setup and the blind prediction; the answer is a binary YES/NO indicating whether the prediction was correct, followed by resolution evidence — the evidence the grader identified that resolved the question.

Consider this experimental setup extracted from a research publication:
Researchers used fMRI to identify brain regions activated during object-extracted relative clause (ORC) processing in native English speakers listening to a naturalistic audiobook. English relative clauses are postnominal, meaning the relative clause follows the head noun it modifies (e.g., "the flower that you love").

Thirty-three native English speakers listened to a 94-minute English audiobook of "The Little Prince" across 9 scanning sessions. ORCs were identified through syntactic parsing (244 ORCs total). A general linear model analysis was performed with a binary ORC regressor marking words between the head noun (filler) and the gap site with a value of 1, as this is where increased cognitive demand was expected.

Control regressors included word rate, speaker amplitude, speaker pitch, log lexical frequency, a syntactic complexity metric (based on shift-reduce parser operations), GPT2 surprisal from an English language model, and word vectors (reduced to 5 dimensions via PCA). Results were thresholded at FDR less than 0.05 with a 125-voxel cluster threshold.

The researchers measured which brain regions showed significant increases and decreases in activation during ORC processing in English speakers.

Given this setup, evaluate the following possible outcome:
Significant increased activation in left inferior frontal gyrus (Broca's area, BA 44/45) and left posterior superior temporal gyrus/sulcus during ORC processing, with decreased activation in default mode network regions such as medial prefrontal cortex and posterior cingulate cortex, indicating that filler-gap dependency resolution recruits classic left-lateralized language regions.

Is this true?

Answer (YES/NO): NO